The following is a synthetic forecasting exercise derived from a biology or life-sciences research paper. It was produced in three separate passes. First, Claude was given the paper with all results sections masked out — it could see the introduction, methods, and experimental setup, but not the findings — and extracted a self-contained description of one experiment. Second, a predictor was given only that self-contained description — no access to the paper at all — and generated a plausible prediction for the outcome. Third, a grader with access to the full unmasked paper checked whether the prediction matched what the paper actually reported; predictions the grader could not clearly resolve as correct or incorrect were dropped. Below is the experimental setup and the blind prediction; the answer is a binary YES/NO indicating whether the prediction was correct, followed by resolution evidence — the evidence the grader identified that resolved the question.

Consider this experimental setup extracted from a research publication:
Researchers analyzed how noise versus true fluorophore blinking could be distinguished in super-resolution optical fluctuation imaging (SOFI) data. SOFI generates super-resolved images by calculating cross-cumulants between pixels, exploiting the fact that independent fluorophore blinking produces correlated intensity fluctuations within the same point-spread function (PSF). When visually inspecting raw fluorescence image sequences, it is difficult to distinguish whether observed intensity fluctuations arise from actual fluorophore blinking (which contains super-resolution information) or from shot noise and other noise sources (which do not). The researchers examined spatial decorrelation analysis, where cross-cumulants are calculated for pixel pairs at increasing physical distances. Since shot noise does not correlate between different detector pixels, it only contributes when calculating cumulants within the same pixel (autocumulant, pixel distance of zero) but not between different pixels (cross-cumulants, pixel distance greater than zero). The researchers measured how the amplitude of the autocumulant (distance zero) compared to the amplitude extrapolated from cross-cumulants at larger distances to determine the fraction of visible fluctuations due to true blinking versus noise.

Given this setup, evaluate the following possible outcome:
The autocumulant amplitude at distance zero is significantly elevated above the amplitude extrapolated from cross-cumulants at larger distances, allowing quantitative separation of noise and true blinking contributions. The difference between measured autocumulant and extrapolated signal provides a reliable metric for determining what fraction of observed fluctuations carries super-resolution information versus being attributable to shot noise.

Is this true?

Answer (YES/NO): YES